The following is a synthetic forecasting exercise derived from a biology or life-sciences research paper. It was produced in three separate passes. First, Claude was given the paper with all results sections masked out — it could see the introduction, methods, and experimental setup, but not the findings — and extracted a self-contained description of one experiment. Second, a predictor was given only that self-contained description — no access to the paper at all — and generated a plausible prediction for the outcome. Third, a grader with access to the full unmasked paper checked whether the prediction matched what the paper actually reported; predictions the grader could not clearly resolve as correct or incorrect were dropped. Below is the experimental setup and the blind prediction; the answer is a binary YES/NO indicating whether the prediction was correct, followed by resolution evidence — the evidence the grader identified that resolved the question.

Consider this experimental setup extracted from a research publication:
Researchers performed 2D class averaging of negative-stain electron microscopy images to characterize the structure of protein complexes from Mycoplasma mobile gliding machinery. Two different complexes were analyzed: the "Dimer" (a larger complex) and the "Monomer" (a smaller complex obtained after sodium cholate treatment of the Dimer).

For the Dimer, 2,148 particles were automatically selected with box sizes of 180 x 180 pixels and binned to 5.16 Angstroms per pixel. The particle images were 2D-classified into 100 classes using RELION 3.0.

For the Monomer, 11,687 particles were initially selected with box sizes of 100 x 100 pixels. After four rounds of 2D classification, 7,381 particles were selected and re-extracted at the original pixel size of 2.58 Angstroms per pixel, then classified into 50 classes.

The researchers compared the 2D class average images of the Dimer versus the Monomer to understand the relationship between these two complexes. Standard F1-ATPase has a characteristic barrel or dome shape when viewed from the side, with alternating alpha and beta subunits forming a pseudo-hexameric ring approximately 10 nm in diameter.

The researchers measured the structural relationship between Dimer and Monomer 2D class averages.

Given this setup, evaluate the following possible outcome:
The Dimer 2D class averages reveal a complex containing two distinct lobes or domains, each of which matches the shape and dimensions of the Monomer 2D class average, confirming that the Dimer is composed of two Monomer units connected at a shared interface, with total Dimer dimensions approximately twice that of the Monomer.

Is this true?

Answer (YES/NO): NO